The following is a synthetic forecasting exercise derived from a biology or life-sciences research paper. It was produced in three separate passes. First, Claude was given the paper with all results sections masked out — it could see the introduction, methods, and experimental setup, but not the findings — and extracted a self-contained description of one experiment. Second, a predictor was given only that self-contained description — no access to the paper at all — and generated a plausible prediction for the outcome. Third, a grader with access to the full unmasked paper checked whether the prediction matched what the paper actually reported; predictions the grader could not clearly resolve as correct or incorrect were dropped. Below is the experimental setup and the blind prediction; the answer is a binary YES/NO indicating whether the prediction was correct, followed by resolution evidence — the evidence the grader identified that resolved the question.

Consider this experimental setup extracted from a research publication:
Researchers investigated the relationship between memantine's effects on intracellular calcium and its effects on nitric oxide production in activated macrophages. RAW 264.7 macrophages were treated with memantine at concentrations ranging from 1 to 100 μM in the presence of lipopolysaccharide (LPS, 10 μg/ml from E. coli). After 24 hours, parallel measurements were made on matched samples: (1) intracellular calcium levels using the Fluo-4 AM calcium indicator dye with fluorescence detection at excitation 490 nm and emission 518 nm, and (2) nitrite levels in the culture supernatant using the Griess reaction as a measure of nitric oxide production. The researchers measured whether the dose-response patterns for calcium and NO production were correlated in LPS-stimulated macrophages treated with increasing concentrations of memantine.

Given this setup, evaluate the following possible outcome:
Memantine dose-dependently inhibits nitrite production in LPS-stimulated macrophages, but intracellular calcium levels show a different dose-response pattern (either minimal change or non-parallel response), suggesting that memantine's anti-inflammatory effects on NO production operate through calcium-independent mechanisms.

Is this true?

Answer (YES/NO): NO